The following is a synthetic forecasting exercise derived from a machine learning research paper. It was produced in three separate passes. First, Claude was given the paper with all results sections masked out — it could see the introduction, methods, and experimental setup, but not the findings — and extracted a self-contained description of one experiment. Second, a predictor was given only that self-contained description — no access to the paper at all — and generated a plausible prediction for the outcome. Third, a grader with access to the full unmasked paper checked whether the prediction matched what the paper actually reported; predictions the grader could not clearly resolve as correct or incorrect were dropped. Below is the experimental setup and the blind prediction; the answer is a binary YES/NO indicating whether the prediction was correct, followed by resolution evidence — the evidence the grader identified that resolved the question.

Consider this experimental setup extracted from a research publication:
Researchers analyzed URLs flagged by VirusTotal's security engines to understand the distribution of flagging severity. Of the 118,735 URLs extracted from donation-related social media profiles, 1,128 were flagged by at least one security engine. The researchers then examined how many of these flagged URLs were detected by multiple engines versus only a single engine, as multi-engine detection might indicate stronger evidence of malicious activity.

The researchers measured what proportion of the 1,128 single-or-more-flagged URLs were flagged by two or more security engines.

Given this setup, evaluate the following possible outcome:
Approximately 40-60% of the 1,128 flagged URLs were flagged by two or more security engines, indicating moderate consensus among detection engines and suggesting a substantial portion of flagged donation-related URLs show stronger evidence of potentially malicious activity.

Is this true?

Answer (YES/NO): NO